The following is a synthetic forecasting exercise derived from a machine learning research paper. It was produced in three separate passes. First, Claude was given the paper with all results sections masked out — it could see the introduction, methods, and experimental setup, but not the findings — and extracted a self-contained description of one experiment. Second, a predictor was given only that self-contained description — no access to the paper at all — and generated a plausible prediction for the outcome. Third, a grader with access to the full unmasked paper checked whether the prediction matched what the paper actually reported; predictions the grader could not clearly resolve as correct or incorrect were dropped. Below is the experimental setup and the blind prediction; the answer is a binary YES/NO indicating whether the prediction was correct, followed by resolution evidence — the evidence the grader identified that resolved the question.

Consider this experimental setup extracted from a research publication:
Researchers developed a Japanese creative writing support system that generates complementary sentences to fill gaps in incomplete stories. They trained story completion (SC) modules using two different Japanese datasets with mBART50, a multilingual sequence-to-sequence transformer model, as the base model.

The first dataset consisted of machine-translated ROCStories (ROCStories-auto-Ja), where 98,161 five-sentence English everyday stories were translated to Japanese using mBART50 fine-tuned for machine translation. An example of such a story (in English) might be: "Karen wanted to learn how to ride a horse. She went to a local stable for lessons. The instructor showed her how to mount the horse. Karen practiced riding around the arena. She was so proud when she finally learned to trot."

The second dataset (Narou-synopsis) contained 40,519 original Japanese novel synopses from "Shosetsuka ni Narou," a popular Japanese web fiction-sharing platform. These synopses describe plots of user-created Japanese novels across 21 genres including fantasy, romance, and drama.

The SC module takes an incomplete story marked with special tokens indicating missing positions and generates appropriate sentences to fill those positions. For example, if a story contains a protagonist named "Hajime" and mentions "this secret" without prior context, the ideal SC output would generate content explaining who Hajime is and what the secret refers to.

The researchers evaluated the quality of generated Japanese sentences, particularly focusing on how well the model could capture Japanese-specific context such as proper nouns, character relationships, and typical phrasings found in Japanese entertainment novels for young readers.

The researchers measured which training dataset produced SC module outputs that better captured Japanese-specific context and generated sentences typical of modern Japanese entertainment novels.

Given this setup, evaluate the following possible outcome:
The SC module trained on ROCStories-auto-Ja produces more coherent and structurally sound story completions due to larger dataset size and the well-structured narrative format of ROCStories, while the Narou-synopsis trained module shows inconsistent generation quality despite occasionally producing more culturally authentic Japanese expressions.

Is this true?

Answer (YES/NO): NO